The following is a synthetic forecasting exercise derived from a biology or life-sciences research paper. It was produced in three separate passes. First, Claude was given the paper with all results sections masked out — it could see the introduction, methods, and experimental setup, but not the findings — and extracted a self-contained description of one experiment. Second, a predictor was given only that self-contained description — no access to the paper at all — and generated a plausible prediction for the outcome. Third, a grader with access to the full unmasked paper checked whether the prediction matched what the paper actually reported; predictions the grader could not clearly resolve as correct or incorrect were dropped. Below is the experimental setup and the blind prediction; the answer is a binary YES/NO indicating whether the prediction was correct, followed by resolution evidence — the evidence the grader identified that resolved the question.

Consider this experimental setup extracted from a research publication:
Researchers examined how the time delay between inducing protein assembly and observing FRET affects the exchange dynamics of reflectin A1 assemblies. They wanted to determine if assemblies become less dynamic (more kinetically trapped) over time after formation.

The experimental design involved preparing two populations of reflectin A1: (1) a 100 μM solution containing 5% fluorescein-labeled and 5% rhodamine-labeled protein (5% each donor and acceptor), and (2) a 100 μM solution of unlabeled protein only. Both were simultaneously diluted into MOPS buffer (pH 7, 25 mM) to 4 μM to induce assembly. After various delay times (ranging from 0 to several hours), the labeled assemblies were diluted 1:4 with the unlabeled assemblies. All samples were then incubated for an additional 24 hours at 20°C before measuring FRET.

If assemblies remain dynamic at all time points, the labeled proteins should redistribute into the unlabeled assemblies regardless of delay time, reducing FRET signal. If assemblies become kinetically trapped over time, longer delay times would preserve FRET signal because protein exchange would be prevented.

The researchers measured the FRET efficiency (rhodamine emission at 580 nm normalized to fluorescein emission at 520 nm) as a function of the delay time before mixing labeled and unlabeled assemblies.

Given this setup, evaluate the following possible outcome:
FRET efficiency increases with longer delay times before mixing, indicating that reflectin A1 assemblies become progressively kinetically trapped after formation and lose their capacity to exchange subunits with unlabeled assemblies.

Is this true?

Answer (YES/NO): YES